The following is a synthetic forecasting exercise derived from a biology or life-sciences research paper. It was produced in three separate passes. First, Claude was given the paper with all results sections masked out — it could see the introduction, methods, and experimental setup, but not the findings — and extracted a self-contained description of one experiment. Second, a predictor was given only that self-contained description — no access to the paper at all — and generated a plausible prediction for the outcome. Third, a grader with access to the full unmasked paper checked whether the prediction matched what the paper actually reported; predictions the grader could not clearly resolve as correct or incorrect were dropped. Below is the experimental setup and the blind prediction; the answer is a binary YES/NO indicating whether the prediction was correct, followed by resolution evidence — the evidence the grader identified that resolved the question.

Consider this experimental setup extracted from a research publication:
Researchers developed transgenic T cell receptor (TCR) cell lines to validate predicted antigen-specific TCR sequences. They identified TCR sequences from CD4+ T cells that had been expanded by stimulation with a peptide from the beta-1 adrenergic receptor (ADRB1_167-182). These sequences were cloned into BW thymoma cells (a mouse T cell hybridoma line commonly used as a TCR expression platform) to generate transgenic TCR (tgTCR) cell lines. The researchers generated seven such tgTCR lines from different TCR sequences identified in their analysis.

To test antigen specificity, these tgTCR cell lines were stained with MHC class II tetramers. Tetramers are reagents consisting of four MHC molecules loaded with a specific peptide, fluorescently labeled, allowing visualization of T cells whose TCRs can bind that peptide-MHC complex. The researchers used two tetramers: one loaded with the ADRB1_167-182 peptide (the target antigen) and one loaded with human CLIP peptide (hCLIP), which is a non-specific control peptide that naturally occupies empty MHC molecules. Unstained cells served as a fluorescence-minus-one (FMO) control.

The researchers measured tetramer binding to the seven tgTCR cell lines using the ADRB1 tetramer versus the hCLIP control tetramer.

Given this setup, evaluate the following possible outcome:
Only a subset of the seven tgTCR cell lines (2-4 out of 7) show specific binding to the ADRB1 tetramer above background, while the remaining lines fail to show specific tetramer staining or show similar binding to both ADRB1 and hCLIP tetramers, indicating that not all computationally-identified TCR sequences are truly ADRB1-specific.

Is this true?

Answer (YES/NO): NO